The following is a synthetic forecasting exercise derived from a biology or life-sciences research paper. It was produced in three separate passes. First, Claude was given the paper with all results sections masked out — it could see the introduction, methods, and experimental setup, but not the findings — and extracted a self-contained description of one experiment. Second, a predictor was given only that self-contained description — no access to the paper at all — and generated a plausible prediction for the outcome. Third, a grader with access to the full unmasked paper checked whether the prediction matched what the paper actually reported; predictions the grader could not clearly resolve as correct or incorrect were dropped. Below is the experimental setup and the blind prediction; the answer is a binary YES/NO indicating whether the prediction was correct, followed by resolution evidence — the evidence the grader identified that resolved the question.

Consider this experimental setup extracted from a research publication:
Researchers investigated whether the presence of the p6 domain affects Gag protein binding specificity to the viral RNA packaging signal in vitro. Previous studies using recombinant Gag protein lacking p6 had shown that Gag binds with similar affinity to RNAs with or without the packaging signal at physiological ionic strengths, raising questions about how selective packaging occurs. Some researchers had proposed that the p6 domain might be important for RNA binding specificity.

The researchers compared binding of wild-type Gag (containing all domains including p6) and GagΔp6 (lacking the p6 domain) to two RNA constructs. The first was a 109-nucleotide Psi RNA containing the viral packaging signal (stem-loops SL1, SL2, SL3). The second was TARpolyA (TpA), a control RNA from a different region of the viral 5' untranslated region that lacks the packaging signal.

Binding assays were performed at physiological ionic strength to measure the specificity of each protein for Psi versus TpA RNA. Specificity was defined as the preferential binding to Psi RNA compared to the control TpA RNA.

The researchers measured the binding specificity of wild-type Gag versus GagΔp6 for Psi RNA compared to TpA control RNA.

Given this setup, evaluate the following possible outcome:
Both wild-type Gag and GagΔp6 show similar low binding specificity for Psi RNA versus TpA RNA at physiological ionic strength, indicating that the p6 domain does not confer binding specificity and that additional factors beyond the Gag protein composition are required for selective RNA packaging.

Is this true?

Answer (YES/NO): NO